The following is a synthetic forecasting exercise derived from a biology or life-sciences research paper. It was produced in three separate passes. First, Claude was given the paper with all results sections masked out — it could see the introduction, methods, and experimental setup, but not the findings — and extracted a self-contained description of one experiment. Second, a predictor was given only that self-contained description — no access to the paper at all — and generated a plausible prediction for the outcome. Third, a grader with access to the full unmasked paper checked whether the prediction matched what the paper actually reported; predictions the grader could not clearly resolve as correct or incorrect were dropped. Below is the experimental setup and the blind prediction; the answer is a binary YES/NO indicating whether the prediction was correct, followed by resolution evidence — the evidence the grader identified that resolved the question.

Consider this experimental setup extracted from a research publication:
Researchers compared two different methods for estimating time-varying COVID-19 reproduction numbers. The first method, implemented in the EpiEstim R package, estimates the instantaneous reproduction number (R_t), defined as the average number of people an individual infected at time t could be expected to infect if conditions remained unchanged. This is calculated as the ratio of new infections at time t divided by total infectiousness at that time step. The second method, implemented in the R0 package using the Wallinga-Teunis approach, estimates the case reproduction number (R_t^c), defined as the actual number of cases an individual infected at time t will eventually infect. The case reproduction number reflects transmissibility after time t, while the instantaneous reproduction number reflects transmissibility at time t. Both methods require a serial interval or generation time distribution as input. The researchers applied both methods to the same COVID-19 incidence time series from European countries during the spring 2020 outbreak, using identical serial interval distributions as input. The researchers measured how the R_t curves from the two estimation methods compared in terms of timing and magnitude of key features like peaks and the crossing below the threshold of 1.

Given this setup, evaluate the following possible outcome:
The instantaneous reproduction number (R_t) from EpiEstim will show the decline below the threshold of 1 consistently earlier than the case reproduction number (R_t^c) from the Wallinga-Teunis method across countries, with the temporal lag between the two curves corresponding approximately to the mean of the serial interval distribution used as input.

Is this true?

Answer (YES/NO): NO